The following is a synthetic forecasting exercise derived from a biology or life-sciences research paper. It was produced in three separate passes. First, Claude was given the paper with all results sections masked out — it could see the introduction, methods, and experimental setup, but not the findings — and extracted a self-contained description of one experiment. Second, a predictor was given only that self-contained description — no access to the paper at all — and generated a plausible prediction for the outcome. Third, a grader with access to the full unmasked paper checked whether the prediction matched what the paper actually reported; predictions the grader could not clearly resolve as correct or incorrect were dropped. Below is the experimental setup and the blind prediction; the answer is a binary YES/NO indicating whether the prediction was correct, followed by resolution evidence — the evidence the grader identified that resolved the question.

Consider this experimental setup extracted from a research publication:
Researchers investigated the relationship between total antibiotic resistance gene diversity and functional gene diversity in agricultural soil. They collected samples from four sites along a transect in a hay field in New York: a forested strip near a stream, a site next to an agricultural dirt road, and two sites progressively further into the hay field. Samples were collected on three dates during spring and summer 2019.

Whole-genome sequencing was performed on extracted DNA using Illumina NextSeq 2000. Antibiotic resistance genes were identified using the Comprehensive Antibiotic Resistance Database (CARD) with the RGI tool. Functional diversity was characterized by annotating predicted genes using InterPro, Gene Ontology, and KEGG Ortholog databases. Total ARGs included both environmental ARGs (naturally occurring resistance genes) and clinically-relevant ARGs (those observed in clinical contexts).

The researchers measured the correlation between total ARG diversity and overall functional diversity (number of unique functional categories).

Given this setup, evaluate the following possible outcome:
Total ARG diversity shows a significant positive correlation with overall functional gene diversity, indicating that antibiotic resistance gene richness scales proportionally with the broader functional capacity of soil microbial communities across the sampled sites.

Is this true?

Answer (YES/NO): YES